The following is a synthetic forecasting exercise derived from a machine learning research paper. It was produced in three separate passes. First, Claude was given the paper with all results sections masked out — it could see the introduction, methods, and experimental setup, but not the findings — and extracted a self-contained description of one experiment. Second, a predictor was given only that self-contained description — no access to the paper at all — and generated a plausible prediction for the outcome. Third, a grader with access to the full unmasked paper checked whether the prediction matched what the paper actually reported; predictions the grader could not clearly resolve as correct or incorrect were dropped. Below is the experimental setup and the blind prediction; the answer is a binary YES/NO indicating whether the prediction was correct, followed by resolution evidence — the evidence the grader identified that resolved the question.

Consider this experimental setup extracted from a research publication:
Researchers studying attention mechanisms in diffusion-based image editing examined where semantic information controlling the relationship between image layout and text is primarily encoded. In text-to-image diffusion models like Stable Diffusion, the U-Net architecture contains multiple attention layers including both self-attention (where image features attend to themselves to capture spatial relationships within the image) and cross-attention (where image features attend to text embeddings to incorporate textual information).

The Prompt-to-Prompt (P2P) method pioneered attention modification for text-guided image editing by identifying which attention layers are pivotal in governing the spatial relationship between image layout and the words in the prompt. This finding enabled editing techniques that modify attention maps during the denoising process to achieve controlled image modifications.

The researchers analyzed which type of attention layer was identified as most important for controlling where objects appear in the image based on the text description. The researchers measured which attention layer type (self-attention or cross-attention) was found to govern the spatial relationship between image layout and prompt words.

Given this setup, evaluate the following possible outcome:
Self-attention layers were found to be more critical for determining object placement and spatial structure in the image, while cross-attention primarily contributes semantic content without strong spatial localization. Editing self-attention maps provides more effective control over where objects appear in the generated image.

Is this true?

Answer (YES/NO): NO